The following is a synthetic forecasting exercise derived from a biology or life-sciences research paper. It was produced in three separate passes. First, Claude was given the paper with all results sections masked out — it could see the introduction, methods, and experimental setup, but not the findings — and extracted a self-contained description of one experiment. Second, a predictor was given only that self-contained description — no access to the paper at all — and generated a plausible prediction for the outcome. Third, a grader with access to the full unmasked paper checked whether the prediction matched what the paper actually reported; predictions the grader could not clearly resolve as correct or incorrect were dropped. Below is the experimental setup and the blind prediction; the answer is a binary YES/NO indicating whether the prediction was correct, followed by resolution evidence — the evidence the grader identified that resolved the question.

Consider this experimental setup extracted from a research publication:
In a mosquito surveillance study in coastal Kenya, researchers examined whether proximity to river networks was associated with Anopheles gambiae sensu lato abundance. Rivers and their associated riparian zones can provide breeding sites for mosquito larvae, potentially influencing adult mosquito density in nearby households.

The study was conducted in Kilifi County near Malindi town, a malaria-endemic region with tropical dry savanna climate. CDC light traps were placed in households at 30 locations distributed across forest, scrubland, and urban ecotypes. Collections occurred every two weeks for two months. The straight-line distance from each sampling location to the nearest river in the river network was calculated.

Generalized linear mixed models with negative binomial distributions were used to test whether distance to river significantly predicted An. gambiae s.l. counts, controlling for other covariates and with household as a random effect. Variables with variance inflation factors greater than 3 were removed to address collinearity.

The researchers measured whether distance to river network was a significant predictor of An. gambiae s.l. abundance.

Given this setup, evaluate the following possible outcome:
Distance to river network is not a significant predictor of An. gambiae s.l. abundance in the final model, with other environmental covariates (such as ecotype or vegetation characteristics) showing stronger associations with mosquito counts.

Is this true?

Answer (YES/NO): YES